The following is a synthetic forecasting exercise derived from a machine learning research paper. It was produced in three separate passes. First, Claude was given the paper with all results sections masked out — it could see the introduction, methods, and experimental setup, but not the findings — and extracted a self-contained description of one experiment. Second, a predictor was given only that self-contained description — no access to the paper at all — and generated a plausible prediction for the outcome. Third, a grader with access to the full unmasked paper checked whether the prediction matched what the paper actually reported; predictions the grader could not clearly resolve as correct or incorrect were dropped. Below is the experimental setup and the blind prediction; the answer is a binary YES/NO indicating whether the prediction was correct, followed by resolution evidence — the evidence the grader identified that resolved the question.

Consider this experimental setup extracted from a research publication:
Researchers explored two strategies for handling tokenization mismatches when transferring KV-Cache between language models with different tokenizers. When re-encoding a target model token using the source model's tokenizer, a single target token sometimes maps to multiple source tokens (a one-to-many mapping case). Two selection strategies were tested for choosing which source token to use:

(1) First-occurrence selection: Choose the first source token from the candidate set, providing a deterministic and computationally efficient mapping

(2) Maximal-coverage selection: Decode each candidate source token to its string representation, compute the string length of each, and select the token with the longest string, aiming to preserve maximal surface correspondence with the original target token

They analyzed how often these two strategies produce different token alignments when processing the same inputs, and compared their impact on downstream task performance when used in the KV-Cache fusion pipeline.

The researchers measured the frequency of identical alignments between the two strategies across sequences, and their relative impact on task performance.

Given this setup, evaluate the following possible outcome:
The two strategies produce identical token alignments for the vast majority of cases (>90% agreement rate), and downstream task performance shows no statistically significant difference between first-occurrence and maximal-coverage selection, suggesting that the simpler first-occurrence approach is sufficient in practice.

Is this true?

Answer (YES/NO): NO